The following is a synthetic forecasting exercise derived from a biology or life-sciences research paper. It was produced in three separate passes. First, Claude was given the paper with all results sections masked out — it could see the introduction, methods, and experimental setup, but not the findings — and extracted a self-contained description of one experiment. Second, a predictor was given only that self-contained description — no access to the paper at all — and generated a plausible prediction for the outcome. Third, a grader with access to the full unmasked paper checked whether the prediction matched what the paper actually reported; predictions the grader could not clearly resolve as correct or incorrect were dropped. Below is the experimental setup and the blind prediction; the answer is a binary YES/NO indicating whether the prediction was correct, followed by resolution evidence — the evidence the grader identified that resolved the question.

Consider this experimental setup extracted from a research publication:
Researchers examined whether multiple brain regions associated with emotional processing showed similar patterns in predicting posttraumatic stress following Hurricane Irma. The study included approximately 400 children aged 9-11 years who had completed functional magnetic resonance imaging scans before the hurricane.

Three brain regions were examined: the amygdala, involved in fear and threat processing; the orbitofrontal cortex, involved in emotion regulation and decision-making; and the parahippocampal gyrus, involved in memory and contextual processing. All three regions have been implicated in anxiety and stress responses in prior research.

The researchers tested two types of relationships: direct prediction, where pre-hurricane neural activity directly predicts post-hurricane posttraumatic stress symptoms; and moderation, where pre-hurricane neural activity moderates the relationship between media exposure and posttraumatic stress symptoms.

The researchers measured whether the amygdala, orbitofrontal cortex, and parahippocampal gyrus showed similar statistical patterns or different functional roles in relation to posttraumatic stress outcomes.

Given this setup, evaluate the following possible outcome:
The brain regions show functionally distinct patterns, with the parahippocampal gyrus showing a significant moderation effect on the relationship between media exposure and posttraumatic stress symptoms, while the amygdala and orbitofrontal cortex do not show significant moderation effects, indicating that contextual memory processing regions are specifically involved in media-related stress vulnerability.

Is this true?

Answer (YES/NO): NO